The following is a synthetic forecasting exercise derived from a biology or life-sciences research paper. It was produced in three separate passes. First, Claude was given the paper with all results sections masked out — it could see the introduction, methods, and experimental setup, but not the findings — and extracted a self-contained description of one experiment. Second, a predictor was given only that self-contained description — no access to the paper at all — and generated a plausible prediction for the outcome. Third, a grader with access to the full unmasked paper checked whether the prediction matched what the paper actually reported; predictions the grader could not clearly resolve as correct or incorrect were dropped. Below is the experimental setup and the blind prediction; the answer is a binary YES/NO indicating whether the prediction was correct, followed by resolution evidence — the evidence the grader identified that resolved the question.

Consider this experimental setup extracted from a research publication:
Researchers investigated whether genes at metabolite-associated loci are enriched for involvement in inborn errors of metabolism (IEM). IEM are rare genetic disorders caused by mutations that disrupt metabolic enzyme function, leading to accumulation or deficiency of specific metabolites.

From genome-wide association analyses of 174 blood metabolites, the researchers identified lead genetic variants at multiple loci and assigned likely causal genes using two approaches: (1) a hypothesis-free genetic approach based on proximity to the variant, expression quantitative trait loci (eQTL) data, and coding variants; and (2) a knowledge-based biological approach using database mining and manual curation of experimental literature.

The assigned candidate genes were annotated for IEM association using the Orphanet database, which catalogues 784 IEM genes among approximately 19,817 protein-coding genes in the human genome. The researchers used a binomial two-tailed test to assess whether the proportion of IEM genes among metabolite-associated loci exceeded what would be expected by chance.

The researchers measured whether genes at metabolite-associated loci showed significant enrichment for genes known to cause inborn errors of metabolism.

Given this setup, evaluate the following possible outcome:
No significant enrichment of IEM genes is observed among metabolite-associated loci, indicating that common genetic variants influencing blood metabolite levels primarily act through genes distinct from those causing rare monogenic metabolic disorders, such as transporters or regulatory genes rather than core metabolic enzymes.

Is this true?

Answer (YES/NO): NO